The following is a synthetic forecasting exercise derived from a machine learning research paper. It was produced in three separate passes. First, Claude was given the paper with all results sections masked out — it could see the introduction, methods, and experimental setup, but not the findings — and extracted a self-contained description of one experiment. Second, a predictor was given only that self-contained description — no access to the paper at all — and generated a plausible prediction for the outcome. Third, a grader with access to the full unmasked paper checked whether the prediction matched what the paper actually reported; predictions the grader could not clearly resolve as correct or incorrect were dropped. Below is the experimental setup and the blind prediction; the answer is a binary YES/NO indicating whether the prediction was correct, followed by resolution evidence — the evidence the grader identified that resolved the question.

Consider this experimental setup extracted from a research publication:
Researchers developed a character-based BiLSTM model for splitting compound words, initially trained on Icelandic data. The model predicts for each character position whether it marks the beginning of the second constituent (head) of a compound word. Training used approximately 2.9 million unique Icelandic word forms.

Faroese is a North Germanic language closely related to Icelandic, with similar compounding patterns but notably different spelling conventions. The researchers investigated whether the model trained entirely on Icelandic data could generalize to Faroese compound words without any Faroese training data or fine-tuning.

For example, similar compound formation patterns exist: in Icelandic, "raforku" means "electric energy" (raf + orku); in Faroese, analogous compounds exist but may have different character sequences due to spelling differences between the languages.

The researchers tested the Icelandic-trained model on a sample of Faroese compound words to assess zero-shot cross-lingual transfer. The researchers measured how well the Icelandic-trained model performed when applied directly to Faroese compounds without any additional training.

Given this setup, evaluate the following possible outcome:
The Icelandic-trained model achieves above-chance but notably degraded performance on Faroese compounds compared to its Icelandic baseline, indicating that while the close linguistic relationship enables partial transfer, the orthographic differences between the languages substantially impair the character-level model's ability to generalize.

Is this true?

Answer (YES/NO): NO